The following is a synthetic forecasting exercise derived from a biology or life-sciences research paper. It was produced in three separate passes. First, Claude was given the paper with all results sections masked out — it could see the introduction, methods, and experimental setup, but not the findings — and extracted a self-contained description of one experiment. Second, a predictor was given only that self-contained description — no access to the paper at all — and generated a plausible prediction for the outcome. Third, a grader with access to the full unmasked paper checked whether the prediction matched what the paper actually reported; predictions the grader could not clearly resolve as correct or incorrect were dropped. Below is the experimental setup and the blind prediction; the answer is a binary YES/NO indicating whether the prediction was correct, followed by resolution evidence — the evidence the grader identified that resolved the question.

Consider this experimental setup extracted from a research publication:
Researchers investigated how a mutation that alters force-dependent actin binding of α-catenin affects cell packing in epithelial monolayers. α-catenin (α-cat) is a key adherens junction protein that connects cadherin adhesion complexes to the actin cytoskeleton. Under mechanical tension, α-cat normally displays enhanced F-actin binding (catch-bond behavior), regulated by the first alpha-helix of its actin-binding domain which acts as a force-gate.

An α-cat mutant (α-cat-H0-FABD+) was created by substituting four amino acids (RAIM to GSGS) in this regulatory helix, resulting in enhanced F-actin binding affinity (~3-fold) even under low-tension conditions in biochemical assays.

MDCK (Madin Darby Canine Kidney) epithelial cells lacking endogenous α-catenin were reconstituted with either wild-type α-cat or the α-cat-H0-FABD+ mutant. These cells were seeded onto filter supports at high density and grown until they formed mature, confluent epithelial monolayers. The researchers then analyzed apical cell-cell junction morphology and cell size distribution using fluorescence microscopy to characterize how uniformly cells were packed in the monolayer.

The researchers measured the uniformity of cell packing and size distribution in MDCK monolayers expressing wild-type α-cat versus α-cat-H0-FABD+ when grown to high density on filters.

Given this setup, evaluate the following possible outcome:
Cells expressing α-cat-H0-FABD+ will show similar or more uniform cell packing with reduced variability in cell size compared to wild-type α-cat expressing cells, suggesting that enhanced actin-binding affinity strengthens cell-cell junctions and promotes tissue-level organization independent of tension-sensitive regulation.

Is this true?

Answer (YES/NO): NO